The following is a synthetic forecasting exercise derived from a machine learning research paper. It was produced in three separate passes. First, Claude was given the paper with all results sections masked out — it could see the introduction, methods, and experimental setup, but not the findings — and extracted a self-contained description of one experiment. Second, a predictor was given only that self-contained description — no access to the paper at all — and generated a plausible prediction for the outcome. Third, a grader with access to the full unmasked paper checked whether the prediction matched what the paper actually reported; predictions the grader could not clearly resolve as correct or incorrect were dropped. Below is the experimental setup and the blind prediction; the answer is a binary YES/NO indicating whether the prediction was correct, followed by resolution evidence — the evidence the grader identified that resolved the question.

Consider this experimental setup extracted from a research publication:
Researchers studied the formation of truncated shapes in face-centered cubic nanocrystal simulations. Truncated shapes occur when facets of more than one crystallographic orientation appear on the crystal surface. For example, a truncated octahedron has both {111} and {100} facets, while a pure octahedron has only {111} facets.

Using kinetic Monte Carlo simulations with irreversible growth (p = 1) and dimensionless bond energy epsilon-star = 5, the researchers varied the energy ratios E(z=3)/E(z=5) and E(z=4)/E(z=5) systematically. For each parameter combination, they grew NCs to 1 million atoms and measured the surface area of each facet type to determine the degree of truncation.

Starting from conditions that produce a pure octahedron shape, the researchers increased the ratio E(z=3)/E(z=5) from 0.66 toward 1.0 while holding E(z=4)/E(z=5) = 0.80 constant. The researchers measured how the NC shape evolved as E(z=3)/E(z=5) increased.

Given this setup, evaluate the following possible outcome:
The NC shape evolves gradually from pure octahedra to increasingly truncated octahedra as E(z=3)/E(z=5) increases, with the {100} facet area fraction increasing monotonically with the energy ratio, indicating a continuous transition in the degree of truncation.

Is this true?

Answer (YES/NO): YES